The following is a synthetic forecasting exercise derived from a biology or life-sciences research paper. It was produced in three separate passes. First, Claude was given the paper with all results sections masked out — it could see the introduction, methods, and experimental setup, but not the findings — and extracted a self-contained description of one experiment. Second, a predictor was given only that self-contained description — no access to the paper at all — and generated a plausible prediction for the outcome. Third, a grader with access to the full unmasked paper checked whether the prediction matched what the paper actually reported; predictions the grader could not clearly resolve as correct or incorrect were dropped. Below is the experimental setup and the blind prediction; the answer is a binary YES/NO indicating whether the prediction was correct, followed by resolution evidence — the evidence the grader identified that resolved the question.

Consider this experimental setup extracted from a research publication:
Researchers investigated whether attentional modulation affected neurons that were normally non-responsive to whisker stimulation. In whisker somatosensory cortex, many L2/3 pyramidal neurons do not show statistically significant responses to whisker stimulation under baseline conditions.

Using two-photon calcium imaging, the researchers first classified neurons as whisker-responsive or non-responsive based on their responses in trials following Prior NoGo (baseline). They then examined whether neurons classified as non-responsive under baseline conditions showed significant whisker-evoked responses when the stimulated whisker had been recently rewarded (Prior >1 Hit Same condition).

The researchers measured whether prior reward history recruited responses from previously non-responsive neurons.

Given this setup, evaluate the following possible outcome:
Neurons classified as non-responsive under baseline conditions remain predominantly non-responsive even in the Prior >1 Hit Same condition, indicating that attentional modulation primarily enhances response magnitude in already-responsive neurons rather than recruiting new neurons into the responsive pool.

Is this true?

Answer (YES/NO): YES